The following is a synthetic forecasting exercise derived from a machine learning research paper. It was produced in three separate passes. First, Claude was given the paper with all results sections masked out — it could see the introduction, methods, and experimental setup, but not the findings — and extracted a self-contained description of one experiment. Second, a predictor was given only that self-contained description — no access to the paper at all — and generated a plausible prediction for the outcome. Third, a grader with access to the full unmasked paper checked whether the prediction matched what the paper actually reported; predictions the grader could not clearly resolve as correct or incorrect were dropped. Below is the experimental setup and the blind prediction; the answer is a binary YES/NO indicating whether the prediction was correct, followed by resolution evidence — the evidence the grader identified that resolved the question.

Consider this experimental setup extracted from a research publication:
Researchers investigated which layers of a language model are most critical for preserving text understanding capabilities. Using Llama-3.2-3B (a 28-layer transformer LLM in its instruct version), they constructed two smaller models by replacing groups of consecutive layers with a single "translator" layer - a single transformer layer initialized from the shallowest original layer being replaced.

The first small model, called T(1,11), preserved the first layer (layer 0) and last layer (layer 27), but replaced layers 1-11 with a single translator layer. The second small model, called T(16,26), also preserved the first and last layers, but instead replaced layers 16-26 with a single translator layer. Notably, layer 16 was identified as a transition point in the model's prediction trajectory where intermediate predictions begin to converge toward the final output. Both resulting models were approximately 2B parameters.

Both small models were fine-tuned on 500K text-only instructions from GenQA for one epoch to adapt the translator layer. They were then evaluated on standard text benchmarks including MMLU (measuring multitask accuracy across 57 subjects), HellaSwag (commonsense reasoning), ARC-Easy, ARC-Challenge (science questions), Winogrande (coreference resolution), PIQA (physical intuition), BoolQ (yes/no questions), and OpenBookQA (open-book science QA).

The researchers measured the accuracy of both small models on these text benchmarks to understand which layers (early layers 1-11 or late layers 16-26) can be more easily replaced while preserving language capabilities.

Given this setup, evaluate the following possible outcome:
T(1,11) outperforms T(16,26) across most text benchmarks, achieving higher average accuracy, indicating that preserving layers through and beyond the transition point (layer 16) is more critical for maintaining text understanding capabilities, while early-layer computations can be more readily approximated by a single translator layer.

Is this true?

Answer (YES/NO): NO